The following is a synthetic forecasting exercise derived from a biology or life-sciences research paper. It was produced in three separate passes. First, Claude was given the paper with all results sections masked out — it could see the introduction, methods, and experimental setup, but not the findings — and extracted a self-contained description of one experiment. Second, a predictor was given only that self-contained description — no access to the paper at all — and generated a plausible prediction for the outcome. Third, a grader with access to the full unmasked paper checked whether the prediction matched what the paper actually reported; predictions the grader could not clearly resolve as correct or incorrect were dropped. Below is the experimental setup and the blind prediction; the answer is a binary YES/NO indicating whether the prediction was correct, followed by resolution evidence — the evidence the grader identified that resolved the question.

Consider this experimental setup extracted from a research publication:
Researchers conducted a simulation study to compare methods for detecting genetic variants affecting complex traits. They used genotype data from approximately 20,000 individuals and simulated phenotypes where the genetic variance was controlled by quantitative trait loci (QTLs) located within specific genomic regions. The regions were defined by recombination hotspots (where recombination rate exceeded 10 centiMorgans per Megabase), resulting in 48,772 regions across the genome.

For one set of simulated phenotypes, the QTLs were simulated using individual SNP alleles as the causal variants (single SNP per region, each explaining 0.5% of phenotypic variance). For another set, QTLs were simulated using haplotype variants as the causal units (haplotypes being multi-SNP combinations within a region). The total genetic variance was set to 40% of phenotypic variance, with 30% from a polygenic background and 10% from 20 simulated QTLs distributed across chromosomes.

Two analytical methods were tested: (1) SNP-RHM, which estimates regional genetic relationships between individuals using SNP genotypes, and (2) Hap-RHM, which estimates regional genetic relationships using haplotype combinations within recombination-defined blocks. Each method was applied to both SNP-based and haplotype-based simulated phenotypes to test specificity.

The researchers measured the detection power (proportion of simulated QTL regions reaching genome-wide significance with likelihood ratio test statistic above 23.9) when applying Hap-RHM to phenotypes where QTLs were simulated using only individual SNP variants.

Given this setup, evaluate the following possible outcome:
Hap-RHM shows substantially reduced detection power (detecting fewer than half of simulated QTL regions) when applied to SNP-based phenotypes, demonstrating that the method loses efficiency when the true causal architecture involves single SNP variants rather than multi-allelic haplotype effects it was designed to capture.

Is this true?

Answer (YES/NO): YES